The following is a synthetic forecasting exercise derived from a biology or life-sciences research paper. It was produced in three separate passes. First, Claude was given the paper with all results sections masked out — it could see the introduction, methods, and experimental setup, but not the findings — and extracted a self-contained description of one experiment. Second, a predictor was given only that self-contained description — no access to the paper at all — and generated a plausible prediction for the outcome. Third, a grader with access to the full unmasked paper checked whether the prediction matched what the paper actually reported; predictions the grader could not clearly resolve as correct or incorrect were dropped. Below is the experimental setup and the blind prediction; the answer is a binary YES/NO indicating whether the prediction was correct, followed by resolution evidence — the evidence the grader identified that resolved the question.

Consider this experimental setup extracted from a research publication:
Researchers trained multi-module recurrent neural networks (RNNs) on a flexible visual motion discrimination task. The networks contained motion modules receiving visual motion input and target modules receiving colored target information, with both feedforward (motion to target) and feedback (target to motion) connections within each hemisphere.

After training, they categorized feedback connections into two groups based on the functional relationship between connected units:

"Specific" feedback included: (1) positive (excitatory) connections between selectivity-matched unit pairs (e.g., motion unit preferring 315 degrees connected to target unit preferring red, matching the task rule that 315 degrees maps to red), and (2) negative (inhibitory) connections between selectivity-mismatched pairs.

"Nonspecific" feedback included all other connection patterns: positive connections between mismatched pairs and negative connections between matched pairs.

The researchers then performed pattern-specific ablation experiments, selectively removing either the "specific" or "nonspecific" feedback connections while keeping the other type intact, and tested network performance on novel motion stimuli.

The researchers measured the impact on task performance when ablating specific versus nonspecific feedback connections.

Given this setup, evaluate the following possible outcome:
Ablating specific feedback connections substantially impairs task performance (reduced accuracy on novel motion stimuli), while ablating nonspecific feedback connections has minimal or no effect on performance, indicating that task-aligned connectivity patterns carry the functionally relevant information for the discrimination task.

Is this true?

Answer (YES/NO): NO